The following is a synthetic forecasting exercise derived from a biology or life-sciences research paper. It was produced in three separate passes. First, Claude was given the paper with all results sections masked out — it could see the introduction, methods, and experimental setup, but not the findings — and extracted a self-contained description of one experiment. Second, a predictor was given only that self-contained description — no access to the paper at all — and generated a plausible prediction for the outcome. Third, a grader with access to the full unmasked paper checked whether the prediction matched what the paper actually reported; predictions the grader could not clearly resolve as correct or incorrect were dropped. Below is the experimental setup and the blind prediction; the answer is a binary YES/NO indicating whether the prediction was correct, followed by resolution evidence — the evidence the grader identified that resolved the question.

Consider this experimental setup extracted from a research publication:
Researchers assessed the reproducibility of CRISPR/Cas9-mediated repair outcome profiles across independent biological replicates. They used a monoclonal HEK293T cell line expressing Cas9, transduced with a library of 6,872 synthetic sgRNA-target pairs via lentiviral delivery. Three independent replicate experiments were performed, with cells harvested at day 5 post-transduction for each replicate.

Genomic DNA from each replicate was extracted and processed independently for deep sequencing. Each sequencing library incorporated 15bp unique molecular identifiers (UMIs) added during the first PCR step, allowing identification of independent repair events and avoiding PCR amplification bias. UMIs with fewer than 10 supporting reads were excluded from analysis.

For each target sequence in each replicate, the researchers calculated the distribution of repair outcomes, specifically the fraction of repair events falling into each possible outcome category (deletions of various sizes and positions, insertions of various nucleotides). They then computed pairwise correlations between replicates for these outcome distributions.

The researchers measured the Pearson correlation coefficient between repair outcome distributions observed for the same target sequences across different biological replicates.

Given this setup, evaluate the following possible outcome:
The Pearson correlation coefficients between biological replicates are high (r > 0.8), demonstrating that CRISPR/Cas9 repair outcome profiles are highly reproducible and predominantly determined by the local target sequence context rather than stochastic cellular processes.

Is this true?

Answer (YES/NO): YES